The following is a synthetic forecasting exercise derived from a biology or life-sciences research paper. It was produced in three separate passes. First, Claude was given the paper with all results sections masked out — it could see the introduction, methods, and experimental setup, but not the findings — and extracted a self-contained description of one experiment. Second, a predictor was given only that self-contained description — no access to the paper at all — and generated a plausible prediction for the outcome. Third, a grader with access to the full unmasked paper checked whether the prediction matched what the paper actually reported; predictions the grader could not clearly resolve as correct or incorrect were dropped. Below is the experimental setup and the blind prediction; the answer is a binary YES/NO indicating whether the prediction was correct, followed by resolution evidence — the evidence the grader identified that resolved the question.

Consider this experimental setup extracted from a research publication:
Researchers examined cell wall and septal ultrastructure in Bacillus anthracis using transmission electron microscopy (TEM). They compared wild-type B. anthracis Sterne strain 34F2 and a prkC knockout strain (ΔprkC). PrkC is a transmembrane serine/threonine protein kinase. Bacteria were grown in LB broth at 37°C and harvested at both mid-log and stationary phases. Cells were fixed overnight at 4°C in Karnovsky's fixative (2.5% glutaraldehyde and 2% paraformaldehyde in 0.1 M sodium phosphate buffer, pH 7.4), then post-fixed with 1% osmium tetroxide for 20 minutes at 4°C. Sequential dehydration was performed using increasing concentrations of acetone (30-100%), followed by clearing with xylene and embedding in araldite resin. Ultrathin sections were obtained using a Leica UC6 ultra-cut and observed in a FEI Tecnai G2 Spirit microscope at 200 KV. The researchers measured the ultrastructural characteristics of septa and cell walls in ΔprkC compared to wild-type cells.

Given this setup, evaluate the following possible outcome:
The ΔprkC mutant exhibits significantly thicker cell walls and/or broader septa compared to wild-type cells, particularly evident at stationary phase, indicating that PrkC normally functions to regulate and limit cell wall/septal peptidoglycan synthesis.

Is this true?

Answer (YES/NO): NO